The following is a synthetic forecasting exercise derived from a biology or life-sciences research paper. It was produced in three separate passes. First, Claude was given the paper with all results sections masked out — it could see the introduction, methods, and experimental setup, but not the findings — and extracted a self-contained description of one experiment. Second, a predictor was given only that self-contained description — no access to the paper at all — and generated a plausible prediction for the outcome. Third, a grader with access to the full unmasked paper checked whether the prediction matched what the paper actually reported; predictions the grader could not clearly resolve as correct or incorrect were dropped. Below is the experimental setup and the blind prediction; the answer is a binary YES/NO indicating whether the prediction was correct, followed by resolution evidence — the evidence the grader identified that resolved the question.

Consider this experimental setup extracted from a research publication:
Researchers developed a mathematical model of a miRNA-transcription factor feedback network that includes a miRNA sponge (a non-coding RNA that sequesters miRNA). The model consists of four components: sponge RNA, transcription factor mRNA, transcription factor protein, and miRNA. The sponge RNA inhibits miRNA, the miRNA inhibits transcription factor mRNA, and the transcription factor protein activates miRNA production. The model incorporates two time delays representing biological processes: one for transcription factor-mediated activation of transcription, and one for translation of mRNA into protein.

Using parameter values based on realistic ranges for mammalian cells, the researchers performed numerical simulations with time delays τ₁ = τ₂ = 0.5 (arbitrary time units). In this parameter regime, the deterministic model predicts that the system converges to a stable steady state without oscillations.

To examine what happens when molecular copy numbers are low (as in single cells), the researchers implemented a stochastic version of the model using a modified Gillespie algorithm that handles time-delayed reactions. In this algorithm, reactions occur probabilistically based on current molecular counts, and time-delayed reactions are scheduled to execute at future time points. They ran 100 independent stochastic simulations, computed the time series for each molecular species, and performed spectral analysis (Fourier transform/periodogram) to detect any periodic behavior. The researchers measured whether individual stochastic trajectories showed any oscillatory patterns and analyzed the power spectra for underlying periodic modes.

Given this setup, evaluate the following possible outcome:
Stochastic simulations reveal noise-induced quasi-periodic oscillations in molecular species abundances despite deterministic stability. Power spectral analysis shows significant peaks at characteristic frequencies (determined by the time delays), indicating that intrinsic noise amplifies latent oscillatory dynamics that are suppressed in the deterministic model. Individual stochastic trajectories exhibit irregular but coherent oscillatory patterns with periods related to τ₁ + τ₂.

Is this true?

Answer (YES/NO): YES